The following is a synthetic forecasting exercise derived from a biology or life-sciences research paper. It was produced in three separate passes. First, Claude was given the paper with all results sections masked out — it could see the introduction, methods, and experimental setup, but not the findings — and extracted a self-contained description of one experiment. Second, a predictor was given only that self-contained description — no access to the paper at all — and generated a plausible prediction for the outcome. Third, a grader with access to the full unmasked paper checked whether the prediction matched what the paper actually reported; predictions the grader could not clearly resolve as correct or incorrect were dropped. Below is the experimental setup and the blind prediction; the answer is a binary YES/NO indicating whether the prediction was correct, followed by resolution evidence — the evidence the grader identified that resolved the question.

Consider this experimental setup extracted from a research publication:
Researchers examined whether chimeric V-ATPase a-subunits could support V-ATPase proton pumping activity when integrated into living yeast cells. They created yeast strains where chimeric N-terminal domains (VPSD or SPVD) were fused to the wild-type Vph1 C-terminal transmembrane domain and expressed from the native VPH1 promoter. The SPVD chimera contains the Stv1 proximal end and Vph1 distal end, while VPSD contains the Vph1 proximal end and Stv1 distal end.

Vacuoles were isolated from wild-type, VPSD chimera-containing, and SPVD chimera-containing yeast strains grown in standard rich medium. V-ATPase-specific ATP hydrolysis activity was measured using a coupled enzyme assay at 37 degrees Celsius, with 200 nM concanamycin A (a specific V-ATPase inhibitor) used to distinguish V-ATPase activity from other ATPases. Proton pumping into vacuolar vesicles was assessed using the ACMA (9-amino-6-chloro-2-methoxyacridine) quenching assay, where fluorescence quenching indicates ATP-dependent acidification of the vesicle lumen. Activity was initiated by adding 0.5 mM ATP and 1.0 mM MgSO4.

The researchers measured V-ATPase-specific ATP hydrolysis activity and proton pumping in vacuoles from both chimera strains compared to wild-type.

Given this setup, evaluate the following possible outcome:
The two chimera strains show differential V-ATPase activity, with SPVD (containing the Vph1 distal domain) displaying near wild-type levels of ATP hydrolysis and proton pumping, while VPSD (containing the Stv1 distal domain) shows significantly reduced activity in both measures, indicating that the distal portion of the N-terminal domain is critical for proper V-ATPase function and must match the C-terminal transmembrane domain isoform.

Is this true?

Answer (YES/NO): NO